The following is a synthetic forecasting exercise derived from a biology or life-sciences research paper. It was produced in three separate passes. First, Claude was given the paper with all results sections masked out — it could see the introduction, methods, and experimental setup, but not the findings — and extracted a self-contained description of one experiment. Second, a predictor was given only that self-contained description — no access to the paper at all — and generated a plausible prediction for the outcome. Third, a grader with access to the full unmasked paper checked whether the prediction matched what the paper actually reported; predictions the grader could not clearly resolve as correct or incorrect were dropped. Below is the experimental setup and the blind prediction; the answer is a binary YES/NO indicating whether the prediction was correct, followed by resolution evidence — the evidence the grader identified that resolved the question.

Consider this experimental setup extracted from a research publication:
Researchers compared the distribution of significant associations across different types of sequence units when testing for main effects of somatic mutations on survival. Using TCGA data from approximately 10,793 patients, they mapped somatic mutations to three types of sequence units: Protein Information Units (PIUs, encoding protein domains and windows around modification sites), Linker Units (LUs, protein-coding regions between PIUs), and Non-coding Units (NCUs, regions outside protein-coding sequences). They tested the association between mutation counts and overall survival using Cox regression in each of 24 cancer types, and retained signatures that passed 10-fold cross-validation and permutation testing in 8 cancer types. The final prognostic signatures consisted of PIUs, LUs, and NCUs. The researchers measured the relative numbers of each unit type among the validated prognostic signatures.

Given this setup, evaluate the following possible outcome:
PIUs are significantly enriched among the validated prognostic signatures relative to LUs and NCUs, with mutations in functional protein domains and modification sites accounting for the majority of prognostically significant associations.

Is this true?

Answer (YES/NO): NO